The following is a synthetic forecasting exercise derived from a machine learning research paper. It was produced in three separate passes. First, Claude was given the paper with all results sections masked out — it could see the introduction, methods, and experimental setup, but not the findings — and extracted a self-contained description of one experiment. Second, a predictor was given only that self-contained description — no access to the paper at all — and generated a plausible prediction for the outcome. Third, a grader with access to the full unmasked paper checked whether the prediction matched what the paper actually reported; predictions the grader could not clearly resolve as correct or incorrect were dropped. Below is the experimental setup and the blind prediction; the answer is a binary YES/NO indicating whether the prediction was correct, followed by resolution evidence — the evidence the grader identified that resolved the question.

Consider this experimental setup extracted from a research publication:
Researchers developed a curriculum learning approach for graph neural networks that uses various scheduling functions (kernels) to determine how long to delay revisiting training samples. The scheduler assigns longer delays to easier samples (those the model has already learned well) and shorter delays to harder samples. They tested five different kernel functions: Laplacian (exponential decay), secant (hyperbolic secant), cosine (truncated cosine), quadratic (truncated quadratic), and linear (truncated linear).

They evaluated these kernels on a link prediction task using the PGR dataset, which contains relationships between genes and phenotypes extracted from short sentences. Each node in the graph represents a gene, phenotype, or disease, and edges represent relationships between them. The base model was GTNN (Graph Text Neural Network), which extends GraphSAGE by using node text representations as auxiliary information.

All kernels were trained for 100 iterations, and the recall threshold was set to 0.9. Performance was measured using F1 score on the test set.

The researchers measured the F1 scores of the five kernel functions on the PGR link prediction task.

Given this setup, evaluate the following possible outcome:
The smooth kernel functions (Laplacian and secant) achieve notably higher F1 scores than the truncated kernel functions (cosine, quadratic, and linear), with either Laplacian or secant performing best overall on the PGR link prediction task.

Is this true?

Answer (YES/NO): NO